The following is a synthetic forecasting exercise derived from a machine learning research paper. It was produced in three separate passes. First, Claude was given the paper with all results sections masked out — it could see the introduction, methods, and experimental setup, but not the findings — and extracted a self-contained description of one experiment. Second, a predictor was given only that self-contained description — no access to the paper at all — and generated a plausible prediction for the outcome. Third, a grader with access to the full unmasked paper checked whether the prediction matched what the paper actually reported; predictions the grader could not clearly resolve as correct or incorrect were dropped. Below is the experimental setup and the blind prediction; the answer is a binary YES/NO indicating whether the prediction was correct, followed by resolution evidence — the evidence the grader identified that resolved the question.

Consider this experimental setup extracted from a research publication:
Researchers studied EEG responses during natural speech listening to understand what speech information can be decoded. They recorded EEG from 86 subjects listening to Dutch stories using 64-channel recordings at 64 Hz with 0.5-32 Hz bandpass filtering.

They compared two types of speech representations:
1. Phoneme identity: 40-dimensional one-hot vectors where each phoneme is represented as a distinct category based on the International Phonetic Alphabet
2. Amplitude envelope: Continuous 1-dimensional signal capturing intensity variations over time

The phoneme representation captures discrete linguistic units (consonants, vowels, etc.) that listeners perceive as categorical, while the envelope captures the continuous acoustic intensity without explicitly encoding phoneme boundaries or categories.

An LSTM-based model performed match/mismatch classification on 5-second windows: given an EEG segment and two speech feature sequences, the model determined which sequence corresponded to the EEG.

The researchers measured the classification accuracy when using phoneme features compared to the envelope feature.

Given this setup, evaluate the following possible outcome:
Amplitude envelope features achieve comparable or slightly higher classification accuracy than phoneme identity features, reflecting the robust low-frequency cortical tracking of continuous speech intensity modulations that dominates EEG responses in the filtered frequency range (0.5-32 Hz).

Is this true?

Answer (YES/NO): YES